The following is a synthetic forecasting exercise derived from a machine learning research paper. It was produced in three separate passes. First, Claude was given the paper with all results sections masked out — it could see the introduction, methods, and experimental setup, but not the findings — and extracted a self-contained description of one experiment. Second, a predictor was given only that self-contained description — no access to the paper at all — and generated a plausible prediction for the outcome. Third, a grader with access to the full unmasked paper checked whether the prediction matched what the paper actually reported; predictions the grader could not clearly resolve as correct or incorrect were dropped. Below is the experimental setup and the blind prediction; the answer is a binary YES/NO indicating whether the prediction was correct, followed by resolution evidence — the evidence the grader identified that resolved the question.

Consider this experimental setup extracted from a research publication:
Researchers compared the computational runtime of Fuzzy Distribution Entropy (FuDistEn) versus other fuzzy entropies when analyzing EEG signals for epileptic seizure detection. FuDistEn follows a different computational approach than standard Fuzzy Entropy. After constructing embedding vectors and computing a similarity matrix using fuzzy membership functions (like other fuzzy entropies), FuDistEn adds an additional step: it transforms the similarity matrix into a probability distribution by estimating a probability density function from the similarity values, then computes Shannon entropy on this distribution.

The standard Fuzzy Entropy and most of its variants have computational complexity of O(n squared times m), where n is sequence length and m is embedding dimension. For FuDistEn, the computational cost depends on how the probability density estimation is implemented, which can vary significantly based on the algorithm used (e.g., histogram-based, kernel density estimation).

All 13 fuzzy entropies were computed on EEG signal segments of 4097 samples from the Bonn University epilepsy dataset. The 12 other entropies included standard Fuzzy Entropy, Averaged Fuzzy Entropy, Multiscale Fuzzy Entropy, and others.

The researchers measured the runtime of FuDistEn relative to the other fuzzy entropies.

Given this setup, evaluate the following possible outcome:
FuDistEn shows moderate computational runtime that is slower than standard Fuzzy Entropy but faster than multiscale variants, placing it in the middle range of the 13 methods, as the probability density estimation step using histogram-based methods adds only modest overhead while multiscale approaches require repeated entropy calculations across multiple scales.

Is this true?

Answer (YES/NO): NO